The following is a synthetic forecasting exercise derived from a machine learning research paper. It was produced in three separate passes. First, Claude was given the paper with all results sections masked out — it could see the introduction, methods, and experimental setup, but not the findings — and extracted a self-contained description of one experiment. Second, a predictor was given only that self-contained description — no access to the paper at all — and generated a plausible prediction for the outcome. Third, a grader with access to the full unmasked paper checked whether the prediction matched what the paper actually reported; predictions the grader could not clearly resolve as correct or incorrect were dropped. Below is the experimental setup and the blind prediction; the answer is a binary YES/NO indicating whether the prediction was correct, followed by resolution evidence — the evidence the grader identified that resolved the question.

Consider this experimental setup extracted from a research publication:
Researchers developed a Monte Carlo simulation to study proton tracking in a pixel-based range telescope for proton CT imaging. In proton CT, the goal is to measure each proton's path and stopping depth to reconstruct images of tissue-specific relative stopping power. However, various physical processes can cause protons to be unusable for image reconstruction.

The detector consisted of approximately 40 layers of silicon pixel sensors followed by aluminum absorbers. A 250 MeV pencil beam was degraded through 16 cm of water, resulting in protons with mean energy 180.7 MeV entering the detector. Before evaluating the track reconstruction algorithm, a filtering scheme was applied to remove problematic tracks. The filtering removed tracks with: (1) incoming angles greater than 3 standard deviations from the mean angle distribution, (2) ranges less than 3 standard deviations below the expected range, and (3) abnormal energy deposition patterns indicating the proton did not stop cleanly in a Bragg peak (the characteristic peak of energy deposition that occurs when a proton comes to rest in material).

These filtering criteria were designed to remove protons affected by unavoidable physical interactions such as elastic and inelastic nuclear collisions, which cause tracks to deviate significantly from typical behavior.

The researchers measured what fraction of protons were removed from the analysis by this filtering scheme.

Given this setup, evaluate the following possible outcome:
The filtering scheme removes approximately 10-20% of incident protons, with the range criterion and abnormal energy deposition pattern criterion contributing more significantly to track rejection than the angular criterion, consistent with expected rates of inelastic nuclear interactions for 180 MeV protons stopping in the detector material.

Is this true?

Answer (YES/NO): NO